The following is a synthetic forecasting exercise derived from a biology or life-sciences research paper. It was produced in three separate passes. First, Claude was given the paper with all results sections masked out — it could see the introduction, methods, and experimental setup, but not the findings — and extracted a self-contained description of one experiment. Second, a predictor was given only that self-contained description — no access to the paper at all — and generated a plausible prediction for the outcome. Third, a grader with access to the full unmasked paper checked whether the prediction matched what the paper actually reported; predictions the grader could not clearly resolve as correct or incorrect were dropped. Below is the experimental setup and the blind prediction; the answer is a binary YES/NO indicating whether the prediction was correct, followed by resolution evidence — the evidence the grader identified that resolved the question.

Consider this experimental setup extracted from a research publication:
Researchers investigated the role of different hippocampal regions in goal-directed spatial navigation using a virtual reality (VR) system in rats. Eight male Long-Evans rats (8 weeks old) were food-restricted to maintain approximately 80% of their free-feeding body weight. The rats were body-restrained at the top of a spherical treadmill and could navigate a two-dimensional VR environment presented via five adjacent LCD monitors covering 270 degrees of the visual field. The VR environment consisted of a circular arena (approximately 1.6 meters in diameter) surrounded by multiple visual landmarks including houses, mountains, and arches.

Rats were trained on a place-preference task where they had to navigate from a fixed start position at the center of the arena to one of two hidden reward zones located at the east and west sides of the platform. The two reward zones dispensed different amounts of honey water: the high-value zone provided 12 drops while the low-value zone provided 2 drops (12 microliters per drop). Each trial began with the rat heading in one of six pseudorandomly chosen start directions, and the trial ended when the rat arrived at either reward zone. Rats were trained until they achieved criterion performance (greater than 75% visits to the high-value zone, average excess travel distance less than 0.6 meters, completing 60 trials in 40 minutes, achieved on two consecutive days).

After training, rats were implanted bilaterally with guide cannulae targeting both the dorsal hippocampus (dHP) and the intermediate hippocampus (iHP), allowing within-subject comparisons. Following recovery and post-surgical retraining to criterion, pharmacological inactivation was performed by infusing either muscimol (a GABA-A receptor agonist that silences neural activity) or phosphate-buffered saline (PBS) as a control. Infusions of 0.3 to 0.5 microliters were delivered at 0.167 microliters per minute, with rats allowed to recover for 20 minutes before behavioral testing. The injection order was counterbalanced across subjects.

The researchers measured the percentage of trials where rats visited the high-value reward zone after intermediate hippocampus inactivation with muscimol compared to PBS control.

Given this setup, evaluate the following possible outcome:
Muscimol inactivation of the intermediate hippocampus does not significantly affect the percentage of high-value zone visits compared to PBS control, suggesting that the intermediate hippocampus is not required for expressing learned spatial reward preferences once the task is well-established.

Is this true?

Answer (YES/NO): NO